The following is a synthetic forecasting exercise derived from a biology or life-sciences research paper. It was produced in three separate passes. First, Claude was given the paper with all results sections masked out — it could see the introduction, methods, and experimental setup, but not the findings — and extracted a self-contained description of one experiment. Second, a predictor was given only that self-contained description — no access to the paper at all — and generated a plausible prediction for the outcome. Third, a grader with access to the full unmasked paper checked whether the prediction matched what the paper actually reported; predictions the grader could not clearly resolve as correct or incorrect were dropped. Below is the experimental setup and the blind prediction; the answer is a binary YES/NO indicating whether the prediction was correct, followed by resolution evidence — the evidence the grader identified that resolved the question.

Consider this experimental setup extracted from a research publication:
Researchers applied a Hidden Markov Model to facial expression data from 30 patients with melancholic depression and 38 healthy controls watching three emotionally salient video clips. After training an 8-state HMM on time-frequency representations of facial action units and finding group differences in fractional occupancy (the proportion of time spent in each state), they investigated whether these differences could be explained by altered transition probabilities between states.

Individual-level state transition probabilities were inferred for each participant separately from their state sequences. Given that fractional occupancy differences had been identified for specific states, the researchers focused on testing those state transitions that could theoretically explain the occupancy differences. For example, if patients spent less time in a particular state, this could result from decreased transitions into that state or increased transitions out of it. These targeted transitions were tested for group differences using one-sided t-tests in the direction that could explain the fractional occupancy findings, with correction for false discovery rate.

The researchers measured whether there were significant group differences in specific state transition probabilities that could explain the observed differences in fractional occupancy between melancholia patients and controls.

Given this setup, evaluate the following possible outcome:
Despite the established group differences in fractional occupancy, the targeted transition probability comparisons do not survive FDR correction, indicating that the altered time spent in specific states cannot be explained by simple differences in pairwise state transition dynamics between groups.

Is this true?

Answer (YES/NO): NO